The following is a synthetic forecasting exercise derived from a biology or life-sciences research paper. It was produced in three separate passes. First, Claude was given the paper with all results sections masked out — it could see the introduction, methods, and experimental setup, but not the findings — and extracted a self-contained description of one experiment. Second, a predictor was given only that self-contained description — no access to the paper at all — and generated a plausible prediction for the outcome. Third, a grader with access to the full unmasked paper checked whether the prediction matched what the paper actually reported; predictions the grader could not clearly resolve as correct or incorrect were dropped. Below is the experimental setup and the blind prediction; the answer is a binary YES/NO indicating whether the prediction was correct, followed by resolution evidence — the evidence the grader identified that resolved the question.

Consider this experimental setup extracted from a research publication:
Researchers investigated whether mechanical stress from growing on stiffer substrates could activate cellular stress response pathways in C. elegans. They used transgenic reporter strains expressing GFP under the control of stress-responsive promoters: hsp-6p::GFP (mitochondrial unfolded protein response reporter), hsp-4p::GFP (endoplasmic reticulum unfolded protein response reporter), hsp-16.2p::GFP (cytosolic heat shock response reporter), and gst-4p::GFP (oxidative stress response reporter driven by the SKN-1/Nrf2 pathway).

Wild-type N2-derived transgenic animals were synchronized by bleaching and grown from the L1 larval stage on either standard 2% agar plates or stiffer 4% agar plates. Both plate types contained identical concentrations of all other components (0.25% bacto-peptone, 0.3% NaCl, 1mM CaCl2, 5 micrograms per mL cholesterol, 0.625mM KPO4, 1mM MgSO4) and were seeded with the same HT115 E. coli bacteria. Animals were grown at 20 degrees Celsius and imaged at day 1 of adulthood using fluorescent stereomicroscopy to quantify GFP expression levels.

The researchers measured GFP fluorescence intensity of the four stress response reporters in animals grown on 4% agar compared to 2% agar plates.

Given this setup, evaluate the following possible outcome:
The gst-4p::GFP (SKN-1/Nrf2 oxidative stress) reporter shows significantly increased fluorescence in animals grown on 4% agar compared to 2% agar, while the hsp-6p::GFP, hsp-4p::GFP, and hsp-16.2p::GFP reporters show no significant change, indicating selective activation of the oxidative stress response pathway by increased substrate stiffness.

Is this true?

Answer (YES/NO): NO